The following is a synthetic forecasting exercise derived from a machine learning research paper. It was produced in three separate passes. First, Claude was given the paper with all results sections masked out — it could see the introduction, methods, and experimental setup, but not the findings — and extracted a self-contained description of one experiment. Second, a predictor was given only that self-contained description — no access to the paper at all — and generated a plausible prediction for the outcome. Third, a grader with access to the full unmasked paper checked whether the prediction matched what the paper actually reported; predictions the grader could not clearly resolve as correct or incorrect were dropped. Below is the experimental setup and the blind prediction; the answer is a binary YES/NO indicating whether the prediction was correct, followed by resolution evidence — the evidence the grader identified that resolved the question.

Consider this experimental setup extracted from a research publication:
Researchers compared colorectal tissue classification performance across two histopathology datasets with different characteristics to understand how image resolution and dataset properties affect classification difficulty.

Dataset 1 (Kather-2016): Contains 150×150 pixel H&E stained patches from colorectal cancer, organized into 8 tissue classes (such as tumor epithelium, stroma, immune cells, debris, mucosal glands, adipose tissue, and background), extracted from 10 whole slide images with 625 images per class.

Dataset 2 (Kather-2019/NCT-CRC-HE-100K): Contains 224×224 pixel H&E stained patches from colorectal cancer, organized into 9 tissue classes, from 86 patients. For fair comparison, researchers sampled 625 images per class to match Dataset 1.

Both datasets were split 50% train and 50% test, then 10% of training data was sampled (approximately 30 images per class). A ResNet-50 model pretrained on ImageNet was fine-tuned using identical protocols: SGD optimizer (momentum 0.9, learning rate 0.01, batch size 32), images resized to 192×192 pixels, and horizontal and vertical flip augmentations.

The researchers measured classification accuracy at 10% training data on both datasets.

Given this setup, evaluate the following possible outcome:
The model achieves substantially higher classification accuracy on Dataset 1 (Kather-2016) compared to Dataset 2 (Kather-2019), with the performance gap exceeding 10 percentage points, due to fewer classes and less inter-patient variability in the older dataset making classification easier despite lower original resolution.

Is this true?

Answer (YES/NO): NO